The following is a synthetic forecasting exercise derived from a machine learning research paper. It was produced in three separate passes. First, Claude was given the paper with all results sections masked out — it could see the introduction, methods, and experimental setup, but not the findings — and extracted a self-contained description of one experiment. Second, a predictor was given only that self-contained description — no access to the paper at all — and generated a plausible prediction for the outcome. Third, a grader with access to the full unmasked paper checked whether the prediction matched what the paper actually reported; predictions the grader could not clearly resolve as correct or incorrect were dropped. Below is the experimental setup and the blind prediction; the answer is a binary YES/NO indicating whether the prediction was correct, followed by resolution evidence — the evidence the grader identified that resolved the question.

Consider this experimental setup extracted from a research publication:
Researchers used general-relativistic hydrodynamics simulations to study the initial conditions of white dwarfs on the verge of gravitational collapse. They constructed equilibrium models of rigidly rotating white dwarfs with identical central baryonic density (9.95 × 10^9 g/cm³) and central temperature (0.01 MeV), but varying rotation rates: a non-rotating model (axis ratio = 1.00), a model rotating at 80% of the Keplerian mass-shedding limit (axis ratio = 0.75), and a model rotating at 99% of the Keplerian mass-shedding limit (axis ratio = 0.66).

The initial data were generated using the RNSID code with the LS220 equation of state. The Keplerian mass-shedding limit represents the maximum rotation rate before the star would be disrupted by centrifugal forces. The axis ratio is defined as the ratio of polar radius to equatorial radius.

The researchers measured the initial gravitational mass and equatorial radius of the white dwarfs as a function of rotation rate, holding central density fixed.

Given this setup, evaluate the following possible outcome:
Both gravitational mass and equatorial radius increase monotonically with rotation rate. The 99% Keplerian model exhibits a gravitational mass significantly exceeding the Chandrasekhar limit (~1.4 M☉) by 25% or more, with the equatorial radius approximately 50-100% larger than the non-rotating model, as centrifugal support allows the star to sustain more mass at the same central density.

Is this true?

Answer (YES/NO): NO